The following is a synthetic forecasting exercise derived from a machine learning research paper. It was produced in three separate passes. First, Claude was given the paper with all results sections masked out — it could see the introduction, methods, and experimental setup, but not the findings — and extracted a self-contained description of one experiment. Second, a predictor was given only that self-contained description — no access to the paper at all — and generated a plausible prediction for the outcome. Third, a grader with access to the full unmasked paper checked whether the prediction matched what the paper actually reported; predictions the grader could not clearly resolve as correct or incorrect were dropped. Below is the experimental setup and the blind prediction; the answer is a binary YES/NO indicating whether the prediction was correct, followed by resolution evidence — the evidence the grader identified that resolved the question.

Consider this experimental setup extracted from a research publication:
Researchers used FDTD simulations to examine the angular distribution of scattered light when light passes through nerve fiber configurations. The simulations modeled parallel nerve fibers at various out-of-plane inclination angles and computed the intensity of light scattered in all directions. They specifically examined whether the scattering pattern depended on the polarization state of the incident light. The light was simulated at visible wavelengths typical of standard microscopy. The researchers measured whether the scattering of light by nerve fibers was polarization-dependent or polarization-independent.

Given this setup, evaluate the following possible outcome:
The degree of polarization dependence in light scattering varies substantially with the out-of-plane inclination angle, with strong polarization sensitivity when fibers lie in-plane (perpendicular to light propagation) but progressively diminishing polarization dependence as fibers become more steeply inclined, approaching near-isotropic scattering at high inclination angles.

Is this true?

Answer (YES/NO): NO